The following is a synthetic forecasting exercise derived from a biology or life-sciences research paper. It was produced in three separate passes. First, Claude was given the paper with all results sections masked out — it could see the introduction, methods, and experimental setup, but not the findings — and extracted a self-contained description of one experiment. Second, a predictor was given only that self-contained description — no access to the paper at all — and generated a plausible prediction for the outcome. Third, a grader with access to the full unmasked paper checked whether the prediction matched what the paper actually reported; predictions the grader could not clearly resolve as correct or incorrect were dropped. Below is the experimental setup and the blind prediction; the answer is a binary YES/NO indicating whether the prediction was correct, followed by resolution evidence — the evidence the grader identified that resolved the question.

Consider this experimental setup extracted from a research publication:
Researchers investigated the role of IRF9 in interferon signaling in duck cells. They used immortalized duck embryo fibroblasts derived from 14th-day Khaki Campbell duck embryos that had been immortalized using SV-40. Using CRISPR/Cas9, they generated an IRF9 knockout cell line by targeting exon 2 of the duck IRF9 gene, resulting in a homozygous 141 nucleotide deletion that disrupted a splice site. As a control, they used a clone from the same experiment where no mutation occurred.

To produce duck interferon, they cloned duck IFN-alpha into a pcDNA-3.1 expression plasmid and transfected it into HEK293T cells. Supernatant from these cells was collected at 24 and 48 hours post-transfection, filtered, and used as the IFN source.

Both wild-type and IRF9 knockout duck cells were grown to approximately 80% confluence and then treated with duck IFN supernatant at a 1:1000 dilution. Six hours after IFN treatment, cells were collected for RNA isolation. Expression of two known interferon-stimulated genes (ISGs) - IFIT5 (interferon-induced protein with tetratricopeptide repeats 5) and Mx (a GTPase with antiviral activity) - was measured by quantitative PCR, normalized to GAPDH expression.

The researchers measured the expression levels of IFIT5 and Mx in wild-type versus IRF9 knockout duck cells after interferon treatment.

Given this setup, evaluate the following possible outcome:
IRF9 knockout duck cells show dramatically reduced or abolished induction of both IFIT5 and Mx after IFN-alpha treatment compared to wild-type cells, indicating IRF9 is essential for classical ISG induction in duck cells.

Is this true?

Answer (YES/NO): YES